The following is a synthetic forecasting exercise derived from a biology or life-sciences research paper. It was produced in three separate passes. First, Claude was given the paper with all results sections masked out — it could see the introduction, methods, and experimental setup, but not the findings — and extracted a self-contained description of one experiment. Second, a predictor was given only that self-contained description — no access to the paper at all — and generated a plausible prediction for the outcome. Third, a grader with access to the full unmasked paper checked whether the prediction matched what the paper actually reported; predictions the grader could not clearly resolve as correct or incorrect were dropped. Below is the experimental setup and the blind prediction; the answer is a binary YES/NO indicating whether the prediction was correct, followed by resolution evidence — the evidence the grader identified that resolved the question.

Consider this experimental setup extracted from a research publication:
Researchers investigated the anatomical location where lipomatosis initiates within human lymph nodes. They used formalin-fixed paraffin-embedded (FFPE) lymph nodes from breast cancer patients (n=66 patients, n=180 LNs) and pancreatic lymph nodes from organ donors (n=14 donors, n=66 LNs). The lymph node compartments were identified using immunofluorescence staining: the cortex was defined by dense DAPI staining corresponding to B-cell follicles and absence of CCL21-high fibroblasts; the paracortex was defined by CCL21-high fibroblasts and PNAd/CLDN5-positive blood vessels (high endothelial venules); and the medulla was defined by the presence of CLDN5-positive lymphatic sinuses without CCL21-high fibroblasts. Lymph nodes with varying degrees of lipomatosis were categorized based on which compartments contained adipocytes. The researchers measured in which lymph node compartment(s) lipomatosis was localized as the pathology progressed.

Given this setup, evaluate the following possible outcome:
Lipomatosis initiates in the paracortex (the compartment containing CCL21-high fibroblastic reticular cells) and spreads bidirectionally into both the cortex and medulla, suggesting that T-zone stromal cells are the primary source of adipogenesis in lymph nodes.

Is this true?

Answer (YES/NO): NO